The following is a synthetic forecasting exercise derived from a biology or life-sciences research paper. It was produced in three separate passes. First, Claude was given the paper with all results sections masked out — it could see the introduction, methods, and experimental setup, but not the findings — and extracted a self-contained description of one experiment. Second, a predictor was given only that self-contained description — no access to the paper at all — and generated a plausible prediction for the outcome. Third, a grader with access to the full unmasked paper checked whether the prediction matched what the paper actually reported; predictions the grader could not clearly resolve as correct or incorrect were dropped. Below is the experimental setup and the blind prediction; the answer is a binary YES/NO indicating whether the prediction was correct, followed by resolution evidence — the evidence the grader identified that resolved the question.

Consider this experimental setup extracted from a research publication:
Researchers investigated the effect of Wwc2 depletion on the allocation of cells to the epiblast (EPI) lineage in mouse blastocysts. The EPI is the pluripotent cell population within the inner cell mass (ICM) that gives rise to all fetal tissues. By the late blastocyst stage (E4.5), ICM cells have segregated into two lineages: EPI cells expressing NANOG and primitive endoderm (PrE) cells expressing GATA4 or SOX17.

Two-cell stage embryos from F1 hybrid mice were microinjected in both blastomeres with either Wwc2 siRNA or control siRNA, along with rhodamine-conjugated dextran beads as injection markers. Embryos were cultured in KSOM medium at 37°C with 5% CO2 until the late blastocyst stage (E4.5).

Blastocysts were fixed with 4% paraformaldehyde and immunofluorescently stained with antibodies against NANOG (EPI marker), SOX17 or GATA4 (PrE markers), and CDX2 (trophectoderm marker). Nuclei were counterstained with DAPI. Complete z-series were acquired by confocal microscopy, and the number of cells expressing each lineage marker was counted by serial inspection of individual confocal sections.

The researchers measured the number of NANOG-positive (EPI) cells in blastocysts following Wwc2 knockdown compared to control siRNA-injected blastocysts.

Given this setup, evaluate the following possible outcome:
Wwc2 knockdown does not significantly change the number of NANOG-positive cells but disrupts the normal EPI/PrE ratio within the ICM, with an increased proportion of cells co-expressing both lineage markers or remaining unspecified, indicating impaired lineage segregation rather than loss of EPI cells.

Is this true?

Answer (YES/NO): NO